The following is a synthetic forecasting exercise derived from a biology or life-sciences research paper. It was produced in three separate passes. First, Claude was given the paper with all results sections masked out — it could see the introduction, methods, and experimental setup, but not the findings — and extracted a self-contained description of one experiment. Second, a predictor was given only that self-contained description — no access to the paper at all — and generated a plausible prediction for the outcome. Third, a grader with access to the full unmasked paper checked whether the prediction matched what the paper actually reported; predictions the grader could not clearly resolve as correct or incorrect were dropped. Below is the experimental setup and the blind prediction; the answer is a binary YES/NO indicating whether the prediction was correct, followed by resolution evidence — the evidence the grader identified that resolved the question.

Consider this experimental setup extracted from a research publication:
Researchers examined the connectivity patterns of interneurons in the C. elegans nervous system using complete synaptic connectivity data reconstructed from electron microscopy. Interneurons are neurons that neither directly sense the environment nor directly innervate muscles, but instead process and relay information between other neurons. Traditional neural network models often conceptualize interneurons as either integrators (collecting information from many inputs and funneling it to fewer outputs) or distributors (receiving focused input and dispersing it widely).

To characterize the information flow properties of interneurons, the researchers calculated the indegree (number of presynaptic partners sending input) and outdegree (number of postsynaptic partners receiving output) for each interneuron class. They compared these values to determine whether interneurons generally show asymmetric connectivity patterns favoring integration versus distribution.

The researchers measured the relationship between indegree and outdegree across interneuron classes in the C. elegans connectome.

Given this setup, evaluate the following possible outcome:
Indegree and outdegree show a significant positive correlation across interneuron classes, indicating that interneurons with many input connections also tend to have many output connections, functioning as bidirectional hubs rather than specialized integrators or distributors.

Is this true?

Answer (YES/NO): YES